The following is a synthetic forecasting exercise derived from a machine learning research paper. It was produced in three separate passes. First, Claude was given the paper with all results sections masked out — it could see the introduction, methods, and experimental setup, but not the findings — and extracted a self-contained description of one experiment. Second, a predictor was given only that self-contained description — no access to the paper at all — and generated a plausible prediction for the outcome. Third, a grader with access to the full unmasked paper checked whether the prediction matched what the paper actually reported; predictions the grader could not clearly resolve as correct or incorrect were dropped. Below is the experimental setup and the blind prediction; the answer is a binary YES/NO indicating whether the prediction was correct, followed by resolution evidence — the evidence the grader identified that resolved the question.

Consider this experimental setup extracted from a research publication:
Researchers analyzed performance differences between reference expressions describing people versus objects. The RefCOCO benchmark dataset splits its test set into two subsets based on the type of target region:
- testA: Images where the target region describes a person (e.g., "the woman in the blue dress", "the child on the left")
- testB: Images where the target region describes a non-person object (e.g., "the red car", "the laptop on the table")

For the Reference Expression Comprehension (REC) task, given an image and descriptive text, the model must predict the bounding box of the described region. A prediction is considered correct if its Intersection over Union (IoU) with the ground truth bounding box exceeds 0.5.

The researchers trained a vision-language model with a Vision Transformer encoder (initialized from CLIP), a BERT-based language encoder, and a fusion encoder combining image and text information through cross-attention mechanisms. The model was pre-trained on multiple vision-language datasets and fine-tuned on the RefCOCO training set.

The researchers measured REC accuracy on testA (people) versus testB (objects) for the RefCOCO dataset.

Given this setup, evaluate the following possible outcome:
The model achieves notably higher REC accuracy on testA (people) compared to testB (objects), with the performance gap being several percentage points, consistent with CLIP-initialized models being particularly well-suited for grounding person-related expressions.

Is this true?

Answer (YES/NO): YES